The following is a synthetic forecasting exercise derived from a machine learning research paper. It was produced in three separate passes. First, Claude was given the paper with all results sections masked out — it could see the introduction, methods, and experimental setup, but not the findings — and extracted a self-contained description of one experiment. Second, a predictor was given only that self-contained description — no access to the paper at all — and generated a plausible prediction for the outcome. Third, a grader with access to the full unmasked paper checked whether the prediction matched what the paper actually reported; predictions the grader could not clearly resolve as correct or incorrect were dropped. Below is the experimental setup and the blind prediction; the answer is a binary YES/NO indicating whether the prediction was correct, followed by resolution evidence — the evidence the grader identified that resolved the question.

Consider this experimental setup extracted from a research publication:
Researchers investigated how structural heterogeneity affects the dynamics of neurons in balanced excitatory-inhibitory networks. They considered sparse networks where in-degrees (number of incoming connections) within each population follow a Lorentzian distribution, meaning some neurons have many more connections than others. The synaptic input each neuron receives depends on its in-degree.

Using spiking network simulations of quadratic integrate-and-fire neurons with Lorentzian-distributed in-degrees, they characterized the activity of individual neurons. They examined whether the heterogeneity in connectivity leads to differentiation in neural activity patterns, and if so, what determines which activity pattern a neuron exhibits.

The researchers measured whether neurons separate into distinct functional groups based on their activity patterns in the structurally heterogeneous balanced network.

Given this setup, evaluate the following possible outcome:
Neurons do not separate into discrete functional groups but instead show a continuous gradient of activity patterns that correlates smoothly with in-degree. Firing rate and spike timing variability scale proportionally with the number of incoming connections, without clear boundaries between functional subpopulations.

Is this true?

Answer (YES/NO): NO